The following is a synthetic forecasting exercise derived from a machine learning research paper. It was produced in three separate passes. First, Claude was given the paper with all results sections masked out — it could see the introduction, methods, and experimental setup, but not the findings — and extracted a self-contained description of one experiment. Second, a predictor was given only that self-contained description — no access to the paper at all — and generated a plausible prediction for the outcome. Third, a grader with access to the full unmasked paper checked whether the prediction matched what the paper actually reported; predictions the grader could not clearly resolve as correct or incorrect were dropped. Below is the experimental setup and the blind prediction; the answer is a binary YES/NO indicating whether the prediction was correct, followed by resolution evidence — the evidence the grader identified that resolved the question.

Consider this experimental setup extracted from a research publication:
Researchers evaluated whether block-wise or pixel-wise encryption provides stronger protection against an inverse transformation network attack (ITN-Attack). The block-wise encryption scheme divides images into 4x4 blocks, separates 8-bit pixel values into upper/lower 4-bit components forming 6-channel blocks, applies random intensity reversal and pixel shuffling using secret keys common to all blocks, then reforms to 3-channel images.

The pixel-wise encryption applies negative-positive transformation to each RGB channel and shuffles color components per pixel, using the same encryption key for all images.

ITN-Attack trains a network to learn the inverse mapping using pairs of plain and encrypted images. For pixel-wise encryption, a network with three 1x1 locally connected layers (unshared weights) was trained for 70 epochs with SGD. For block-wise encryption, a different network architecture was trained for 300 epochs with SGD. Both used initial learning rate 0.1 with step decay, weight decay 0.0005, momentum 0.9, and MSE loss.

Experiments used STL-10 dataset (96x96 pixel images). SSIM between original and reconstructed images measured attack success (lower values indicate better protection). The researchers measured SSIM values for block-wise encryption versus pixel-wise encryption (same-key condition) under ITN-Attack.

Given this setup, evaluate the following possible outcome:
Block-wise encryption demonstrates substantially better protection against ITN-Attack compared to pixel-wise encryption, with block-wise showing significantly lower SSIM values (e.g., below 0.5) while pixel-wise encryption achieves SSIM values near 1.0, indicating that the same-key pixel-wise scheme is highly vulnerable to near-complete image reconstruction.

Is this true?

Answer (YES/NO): NO